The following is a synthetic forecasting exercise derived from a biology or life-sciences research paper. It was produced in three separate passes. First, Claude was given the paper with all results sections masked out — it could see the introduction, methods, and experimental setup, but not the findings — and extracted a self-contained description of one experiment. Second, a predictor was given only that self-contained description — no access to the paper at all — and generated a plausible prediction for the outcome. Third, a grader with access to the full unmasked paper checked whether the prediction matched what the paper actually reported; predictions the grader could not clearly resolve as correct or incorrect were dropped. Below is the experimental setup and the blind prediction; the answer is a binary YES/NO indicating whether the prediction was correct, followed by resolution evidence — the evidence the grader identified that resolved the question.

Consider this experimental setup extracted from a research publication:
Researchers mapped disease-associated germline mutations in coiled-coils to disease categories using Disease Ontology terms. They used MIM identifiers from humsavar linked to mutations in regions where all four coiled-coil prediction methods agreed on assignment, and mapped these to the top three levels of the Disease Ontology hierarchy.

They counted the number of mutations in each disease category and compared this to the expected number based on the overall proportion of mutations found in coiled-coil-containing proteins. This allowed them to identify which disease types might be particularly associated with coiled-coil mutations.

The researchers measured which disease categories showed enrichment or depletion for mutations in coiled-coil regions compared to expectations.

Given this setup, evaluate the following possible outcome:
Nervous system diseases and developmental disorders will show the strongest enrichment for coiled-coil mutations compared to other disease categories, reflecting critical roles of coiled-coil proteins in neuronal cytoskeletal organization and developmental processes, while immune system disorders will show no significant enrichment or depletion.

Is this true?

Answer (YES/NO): NO